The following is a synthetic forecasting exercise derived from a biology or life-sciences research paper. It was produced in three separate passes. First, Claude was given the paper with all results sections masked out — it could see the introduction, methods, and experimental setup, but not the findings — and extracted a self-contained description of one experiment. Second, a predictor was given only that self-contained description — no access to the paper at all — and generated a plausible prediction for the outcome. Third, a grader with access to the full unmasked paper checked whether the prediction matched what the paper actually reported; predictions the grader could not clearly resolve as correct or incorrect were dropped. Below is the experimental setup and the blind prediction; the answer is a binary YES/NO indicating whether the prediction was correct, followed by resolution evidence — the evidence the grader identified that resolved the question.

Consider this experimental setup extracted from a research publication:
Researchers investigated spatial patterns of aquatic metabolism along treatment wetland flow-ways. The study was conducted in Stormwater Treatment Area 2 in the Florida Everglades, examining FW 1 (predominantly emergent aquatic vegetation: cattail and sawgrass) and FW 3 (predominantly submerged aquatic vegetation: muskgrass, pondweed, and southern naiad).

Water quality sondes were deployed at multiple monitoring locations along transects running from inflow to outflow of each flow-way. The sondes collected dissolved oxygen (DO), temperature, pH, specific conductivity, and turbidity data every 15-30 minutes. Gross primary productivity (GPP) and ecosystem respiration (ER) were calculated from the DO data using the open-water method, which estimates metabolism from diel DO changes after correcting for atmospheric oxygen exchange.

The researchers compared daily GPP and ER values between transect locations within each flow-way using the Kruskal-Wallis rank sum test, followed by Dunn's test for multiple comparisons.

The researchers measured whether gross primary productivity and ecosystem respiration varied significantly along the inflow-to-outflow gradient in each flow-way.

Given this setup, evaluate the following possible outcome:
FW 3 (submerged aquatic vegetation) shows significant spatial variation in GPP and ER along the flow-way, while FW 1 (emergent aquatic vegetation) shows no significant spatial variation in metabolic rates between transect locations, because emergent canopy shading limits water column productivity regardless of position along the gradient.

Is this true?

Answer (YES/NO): NO